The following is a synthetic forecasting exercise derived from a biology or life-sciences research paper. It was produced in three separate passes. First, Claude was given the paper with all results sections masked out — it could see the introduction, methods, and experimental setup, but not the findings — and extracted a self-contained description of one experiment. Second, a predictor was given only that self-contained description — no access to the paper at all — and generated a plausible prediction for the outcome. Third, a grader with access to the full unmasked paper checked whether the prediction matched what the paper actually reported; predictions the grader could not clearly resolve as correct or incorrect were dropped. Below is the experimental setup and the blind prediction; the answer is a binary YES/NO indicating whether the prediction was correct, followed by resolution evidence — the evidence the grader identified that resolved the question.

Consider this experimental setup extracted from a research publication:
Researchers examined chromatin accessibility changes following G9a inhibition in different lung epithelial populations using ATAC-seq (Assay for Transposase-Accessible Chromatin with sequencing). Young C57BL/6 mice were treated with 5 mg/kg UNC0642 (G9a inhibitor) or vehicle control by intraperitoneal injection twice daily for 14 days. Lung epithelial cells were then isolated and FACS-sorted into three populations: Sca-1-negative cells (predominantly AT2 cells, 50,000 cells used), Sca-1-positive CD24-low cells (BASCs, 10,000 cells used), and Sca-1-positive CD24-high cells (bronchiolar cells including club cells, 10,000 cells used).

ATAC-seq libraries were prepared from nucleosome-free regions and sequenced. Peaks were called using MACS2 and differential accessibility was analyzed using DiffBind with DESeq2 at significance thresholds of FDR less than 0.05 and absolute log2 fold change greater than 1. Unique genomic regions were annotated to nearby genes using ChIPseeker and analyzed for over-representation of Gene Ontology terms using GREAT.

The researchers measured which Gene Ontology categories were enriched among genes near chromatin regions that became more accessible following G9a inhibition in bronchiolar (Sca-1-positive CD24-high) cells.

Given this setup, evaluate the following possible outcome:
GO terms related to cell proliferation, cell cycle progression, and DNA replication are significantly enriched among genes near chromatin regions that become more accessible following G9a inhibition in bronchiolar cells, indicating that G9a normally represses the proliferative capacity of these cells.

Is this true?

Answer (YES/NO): NO